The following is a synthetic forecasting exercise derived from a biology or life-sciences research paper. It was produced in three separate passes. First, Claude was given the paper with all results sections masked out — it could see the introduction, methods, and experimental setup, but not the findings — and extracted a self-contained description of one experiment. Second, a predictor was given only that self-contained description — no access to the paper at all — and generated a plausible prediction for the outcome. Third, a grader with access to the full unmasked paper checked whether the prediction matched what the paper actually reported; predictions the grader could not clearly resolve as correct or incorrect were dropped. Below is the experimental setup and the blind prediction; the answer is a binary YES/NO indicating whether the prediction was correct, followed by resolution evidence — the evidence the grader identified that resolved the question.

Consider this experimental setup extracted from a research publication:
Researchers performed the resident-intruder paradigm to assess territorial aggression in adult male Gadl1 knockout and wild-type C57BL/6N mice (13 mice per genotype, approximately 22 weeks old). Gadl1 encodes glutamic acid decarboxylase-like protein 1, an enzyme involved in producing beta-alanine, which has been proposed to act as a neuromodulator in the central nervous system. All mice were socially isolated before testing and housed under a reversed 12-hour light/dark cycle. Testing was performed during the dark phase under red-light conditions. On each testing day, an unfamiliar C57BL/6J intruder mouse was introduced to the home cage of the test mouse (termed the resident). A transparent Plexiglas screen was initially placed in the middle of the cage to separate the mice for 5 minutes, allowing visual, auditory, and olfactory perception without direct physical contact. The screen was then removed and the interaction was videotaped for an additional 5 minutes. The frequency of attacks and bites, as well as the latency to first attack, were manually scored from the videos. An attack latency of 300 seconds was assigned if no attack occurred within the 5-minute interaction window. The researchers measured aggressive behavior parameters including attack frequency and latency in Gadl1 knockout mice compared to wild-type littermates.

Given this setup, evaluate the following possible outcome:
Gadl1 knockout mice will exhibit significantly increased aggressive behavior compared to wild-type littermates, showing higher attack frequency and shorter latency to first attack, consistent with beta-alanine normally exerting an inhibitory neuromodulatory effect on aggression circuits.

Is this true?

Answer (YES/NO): NO